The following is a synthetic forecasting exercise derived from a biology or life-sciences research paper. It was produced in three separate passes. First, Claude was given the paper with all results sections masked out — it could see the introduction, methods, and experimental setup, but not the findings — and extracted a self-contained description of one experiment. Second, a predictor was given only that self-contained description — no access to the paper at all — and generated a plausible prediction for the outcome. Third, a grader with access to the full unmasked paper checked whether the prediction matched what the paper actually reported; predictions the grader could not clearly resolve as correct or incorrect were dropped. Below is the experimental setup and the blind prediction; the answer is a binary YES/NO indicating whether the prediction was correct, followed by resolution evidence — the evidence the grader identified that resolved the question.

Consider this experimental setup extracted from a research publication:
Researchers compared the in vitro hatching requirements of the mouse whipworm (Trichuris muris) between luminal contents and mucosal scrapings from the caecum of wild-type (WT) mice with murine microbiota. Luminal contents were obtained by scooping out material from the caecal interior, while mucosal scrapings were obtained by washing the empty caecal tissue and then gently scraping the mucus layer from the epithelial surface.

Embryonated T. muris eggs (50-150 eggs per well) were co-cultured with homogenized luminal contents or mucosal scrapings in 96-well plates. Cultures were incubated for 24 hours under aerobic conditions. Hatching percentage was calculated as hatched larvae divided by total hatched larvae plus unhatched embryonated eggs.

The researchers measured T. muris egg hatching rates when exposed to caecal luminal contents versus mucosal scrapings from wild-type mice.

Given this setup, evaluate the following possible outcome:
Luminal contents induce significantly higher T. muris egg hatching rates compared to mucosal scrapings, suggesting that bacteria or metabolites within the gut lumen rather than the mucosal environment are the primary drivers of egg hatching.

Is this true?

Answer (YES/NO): NO